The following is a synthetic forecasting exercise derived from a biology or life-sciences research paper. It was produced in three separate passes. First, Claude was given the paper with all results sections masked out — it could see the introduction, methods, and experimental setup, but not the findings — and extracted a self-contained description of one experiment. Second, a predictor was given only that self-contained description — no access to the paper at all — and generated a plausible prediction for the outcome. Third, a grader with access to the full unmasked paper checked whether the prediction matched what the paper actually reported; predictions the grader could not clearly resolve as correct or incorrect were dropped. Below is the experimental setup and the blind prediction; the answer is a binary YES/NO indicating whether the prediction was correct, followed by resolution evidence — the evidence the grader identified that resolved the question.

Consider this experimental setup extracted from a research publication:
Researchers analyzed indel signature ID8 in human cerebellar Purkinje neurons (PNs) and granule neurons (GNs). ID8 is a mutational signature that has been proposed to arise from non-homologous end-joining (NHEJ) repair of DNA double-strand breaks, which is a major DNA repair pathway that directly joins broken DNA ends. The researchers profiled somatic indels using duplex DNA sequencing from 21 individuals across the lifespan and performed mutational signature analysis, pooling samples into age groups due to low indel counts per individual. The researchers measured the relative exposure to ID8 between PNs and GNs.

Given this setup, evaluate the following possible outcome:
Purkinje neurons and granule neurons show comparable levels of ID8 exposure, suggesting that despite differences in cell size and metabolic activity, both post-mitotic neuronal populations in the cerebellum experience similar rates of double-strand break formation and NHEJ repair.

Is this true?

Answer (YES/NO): NO